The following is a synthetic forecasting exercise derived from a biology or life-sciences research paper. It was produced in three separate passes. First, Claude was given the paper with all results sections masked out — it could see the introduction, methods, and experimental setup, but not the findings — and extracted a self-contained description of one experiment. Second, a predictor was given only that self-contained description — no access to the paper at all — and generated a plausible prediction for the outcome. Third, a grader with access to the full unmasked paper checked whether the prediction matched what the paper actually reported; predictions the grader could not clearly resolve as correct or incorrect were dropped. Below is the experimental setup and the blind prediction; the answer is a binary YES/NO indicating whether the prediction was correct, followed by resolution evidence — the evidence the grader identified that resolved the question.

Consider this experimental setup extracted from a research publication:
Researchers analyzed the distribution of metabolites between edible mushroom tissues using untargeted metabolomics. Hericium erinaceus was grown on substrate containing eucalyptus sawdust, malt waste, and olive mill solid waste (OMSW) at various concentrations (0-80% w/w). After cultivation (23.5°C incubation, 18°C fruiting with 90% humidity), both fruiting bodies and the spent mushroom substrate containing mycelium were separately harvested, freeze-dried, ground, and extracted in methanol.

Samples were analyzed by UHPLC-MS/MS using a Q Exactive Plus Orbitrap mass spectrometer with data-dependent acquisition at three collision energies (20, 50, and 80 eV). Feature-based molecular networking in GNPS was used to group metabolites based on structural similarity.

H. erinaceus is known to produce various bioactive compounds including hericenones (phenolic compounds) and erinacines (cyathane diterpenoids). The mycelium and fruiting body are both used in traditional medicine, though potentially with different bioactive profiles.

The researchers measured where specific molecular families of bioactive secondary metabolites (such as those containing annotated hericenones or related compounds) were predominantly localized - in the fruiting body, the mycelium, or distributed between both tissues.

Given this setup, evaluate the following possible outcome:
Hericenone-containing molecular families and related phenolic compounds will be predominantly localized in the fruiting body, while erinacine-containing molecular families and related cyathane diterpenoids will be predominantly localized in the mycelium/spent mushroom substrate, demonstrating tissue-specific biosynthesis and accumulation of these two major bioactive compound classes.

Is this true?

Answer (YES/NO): NO